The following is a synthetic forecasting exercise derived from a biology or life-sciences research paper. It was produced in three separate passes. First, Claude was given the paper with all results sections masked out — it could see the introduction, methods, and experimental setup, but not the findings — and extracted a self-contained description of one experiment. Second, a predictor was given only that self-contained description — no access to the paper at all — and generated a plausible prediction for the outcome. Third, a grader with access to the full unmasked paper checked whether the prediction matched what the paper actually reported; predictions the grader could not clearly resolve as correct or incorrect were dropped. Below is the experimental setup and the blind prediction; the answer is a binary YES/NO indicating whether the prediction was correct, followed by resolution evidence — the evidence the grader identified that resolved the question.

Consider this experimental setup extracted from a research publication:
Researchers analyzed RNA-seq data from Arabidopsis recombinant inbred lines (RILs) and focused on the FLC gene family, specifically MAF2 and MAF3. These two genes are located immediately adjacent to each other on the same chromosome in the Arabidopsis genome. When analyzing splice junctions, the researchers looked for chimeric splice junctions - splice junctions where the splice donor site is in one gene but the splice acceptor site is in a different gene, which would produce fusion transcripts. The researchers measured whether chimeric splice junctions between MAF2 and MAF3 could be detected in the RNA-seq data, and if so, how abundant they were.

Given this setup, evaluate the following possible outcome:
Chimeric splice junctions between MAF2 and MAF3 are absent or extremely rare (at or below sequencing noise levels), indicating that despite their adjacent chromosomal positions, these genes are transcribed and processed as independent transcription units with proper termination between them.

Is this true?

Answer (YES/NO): NO